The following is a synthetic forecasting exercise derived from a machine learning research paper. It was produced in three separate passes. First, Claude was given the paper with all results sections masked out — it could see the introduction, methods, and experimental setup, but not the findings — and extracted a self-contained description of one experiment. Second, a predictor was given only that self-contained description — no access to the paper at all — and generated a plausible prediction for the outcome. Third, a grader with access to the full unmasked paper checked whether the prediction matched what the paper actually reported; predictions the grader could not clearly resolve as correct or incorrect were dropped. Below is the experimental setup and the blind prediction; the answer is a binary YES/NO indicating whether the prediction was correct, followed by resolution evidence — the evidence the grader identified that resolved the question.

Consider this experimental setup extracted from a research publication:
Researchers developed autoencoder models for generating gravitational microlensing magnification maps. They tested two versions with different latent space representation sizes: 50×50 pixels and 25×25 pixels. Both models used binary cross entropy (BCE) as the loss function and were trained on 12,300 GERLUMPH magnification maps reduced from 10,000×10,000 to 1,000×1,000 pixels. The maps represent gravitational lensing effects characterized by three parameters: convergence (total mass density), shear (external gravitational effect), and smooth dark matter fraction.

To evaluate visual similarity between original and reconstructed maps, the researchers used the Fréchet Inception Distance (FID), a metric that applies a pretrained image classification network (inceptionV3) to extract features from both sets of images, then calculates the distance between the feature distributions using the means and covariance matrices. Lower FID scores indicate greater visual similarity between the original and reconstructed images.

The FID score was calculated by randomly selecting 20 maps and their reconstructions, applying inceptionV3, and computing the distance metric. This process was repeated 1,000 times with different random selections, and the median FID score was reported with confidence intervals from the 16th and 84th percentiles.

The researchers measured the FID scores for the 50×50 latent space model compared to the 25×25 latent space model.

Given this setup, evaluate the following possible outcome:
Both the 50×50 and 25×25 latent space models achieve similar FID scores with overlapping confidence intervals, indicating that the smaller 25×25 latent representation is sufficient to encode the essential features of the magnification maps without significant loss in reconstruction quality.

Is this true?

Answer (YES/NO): NO